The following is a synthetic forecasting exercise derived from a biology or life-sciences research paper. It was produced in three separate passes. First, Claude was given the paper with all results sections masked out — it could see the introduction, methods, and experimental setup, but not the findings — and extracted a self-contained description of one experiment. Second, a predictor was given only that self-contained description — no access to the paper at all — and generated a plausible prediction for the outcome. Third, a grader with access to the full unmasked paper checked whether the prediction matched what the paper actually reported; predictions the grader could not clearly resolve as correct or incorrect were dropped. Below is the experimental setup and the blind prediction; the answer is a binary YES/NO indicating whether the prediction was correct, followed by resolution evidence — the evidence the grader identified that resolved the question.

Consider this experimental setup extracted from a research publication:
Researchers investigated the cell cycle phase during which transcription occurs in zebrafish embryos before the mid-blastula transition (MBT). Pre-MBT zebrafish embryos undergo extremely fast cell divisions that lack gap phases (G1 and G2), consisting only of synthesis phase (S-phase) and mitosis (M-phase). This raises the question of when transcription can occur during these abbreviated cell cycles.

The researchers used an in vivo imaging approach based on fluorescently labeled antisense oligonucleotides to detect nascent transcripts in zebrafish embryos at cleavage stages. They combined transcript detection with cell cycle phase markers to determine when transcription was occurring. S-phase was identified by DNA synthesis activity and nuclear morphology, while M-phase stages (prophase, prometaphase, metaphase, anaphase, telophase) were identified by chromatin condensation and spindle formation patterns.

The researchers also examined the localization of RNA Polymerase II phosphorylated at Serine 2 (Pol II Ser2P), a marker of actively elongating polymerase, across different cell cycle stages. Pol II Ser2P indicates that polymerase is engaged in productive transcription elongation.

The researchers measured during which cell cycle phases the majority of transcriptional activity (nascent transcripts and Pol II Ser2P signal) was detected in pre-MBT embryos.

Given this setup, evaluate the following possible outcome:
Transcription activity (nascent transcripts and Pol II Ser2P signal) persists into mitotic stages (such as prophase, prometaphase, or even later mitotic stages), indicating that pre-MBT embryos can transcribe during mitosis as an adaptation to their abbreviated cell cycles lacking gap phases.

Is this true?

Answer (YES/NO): NO